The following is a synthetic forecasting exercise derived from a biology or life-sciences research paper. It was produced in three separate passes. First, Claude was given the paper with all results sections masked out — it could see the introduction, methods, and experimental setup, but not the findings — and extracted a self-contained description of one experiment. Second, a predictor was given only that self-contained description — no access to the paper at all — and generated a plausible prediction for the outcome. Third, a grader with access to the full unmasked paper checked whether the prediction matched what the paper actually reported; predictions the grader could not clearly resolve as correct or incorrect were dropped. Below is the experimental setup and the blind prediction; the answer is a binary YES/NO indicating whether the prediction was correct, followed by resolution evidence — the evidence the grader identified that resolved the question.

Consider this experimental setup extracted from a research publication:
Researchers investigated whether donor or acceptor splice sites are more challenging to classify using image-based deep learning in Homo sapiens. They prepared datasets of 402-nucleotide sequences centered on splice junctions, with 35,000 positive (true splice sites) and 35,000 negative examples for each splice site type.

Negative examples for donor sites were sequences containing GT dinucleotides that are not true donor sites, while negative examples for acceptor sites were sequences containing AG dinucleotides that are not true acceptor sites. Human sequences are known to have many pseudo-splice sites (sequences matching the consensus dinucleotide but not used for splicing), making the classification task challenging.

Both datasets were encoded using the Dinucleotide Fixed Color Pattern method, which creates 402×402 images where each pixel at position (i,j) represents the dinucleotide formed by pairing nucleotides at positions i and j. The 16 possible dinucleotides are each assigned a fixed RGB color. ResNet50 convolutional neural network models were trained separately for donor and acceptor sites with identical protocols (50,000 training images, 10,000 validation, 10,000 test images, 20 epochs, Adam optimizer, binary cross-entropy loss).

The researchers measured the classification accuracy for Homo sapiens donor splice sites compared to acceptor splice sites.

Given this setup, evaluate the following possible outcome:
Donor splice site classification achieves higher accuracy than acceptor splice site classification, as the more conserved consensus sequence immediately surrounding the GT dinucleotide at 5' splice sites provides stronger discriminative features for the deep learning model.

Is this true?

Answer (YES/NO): YES